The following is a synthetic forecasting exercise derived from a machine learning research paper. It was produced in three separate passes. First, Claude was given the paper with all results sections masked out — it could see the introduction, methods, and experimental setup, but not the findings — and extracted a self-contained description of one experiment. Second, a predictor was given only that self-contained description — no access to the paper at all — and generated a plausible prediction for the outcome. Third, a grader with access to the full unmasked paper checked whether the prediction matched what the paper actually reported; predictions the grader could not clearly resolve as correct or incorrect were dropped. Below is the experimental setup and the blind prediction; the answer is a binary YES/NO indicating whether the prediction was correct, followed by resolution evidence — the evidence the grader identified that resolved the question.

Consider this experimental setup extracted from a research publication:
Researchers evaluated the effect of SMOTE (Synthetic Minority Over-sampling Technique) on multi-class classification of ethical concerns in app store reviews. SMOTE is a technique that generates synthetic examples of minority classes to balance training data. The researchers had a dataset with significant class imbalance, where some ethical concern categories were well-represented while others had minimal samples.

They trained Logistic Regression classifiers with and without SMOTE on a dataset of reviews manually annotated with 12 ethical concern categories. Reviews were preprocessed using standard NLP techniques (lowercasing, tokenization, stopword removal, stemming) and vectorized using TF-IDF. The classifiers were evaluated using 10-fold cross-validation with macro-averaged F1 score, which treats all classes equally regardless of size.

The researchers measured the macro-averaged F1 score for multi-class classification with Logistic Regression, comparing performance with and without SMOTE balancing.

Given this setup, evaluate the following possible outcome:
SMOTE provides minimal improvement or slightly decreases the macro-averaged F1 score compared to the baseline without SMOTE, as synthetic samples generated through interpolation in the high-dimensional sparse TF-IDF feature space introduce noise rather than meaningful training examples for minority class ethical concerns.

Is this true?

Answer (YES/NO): YES